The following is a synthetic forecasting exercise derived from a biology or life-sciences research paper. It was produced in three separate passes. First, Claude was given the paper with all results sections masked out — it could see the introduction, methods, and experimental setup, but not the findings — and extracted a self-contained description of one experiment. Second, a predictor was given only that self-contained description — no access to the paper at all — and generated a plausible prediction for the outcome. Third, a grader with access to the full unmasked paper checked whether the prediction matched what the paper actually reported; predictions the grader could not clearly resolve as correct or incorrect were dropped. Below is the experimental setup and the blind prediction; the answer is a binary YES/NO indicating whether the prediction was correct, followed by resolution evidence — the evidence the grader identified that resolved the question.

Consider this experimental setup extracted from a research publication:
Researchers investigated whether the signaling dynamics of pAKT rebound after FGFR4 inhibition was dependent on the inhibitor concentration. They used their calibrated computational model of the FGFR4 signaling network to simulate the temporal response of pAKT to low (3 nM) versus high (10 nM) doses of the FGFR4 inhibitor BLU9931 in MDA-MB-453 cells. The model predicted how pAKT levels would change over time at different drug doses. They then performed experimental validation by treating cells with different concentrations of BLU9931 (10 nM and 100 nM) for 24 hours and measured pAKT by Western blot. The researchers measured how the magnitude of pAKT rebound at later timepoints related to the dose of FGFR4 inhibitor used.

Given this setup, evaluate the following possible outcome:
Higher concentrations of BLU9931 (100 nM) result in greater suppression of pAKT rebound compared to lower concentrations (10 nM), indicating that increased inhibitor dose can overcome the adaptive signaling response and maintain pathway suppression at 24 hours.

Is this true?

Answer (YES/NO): NO